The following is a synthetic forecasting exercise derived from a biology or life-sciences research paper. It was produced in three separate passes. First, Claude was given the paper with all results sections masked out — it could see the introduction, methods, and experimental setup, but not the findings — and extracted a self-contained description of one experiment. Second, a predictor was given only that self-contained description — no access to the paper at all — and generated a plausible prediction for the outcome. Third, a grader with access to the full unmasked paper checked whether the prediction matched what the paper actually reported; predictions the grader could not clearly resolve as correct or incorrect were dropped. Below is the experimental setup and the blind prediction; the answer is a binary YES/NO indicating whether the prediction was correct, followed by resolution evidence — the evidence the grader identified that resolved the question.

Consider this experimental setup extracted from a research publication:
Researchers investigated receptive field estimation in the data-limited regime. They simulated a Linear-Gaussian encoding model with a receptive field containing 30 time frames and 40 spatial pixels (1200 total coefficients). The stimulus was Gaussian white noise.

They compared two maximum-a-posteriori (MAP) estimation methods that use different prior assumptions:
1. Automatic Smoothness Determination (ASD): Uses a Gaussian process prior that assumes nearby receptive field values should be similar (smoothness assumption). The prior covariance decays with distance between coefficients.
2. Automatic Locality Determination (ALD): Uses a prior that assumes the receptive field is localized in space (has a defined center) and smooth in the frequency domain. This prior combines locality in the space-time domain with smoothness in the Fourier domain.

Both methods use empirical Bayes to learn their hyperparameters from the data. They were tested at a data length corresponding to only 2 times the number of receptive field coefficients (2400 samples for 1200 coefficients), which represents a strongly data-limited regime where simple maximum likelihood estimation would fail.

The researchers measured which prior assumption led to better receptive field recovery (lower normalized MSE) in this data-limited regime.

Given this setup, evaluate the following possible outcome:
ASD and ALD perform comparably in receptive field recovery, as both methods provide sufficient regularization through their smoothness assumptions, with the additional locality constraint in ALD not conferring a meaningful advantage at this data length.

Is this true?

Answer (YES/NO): NO